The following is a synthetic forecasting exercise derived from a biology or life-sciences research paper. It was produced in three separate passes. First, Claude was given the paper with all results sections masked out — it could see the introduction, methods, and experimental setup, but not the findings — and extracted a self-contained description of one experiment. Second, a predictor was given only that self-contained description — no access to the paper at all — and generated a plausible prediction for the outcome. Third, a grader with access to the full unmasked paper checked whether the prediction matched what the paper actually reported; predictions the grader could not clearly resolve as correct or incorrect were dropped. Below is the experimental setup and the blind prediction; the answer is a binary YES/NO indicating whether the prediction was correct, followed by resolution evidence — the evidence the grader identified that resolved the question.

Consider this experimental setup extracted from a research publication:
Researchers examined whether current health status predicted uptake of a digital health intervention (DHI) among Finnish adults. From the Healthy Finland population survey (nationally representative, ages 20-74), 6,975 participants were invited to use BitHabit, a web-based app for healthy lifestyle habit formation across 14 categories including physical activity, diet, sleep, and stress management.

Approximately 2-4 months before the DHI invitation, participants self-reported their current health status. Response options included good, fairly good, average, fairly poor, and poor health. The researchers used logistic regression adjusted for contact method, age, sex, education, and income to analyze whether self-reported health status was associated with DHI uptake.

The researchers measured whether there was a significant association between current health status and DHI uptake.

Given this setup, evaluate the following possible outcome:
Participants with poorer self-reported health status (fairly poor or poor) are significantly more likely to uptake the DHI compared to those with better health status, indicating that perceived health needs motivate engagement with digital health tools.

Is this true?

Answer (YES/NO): NO